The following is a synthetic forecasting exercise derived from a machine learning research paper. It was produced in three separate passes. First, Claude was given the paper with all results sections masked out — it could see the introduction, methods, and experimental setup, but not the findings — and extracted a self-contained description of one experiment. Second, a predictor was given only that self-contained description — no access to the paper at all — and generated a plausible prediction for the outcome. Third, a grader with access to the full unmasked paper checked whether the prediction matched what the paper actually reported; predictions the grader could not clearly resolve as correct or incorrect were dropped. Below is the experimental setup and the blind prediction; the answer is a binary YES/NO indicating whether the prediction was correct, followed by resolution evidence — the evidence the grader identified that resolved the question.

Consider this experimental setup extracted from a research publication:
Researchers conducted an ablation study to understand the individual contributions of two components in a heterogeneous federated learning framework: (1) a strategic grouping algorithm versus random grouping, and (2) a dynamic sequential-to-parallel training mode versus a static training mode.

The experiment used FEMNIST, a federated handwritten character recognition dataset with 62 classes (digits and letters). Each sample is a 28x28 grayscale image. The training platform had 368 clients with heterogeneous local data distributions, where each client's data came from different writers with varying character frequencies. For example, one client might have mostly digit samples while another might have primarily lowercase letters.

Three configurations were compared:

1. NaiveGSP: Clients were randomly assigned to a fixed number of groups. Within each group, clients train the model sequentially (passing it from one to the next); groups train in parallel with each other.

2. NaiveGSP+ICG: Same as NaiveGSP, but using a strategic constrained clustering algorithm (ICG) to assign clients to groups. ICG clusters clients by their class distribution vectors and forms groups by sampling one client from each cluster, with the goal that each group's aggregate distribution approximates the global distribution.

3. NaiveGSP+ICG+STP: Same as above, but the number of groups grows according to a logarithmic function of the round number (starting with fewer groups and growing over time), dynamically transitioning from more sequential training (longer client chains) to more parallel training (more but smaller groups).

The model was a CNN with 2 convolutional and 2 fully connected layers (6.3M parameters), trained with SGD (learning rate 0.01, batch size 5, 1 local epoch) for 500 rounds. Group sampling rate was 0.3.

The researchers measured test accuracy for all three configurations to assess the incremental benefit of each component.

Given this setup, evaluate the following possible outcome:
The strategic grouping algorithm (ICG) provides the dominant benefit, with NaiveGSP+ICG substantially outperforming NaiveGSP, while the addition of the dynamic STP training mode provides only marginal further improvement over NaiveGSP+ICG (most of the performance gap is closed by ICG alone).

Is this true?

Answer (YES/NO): NO